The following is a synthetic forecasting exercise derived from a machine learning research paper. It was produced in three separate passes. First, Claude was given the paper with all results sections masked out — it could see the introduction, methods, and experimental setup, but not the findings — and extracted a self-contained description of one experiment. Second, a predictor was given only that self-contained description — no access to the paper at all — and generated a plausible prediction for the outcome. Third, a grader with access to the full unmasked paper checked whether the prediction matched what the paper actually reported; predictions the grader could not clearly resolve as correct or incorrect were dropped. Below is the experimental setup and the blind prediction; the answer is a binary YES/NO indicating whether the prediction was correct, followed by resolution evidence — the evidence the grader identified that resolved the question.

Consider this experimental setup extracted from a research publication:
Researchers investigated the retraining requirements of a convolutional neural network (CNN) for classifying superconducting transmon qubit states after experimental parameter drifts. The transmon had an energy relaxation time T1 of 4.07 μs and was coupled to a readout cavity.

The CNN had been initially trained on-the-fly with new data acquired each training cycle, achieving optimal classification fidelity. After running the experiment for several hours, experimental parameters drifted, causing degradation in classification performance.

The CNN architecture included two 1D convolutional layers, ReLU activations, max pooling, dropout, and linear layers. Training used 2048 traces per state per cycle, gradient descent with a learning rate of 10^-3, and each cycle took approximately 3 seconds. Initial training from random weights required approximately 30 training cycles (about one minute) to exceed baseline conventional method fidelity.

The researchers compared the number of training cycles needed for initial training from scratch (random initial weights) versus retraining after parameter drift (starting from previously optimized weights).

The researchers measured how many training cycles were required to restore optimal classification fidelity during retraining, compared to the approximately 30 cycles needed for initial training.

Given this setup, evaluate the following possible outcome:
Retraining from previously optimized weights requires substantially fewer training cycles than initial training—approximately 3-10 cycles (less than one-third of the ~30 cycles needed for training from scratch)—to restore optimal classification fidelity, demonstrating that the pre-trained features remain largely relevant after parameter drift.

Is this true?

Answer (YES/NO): NO